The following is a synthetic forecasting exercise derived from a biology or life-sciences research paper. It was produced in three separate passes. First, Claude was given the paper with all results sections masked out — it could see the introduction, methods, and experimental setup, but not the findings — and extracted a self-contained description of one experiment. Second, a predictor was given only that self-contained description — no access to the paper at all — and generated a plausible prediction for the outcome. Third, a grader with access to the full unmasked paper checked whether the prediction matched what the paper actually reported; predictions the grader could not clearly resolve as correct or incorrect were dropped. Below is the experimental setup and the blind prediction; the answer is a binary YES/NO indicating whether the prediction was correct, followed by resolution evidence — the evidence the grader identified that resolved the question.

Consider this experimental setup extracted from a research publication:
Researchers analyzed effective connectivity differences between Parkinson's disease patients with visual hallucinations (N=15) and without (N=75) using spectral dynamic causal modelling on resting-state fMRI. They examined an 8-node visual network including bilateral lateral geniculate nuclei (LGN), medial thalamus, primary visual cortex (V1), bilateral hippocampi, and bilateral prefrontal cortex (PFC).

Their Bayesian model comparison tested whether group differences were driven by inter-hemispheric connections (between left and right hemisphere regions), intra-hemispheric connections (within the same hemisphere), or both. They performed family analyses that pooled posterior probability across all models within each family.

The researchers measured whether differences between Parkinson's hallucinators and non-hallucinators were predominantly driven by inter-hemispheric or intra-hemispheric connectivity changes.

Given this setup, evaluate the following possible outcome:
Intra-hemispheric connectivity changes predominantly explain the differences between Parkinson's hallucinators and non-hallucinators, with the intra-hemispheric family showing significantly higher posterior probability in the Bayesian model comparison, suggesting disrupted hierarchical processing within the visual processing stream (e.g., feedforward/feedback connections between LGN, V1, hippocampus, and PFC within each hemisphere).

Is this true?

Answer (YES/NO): YES